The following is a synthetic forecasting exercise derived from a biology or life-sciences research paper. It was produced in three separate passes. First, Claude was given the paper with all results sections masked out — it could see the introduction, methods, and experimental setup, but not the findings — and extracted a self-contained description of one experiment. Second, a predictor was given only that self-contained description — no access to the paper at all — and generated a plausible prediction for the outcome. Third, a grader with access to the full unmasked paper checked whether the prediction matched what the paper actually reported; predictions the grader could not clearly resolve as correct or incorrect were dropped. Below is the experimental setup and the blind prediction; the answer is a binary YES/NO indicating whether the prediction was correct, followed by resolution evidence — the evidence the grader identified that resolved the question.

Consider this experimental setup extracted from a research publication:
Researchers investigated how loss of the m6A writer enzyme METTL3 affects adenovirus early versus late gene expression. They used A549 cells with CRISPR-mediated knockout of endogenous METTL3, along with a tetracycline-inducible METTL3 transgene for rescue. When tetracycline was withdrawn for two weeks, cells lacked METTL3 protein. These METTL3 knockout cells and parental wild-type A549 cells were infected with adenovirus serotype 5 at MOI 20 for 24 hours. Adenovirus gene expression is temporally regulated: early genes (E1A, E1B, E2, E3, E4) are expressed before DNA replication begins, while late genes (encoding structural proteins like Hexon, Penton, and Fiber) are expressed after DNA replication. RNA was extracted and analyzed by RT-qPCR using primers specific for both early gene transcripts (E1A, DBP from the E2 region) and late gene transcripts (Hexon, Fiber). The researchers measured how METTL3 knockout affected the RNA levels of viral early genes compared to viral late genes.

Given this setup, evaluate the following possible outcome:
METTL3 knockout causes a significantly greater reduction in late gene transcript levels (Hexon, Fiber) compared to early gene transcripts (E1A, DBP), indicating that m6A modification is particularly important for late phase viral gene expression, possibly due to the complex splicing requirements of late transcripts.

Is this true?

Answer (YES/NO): YES